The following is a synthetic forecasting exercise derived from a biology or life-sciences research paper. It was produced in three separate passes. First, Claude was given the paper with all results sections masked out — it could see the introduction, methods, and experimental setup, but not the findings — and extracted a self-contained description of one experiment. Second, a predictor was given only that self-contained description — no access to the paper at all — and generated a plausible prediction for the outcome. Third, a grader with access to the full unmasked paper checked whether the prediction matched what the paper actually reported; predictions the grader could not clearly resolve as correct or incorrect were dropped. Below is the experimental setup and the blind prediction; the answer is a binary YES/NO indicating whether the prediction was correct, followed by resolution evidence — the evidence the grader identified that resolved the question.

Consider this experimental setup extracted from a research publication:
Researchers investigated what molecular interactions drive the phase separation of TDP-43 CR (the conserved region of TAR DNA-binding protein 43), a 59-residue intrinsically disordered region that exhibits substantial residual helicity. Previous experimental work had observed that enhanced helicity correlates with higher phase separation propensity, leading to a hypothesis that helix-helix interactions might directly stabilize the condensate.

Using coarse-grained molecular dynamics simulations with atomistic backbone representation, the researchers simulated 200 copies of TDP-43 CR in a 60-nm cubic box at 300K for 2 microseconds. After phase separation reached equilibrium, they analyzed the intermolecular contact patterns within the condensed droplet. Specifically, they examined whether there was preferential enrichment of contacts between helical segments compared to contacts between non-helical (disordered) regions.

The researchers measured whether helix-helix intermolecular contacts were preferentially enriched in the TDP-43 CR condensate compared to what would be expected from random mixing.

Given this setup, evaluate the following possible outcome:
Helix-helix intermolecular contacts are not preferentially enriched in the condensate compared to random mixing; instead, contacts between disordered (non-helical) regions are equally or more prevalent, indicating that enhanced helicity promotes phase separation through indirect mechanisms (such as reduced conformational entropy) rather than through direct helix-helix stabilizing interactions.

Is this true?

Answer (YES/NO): NO